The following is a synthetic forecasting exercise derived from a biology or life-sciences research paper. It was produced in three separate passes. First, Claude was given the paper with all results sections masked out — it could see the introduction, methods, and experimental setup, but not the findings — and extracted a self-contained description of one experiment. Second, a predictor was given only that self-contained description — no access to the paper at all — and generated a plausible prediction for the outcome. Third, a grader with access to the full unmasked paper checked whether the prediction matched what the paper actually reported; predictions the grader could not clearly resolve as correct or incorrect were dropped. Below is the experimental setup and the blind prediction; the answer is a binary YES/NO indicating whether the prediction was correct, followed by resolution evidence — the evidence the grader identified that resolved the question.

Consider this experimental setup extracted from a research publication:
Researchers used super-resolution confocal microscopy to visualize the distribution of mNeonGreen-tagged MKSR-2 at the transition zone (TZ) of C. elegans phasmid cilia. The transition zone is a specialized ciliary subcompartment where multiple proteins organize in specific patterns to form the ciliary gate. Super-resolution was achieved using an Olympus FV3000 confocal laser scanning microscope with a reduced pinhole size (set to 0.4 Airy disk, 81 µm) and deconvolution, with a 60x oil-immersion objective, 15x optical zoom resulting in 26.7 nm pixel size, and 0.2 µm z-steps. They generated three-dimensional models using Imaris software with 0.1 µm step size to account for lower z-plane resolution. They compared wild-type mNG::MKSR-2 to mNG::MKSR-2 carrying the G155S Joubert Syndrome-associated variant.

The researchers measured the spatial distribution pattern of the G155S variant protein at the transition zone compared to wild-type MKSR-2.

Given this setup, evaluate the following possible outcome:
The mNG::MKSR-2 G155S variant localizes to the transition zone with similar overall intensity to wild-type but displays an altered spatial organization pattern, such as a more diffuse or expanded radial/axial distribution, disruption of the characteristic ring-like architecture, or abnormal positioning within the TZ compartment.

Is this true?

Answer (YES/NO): NO